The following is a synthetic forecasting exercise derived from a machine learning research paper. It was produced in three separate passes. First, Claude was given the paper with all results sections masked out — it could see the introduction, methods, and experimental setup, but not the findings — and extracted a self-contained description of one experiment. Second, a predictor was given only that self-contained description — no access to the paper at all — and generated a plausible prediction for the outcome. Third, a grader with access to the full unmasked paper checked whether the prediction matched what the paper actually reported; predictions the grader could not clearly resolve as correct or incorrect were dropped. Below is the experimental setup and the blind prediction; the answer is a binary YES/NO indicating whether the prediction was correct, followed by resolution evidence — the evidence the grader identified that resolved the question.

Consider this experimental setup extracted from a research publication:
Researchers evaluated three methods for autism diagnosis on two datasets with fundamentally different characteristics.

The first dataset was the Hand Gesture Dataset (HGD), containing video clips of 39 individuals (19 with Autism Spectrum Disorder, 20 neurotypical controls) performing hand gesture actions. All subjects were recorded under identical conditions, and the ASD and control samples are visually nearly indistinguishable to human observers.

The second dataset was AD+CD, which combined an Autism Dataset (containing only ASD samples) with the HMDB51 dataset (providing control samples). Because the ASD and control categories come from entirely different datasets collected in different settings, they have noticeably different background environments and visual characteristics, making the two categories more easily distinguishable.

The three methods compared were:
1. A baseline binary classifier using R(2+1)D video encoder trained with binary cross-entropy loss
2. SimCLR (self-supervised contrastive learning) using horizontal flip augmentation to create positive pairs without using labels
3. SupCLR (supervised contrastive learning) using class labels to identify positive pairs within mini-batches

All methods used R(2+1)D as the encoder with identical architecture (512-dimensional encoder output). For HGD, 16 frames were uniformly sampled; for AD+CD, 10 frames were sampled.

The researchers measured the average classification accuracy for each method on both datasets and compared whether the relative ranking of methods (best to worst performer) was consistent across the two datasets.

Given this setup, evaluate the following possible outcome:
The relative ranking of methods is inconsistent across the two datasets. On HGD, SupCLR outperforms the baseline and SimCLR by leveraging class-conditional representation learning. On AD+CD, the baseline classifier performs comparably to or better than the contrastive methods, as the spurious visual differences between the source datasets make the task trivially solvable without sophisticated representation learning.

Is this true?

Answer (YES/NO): NO